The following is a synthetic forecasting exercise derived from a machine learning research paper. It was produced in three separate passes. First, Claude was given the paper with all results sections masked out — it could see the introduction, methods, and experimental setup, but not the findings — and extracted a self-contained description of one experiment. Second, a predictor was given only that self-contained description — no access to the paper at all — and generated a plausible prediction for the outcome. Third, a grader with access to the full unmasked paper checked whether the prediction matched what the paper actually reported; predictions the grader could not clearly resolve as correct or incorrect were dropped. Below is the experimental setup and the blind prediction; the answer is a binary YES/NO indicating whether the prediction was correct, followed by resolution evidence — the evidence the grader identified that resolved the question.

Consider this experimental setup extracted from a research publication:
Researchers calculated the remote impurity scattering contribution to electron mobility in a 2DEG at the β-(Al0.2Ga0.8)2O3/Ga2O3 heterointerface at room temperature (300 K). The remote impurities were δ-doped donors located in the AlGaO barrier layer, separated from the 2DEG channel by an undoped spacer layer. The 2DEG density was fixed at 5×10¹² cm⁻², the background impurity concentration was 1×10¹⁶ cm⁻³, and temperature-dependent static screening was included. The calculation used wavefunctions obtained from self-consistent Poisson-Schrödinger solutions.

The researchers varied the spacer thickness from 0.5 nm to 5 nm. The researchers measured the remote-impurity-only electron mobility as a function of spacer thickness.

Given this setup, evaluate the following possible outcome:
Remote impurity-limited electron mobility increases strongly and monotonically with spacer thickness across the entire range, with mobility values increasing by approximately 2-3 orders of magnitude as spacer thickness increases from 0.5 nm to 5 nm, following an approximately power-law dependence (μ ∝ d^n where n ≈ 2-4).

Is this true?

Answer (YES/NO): NO